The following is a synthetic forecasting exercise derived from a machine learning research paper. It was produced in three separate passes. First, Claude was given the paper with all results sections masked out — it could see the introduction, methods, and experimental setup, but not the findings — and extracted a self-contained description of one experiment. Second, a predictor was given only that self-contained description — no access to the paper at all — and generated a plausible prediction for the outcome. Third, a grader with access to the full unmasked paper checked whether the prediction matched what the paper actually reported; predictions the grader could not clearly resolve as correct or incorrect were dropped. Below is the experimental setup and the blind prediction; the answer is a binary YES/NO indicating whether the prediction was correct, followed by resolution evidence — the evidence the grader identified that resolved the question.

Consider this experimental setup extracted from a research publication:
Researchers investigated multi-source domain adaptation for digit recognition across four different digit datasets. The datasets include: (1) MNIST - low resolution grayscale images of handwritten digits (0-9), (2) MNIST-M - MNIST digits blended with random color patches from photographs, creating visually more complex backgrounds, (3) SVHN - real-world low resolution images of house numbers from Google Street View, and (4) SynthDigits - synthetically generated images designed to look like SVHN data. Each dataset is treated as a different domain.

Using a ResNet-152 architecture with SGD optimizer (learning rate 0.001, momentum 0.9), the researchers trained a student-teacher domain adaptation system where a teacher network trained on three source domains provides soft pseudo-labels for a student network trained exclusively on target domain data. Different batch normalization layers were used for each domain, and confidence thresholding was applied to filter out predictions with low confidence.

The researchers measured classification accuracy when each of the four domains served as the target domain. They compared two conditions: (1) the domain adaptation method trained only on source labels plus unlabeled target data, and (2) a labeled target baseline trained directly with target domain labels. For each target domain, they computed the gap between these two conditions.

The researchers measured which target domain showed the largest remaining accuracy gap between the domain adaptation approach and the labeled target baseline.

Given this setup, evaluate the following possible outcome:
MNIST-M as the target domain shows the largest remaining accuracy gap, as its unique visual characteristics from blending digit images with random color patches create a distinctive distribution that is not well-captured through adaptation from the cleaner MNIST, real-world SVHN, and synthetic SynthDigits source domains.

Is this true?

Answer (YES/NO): YES